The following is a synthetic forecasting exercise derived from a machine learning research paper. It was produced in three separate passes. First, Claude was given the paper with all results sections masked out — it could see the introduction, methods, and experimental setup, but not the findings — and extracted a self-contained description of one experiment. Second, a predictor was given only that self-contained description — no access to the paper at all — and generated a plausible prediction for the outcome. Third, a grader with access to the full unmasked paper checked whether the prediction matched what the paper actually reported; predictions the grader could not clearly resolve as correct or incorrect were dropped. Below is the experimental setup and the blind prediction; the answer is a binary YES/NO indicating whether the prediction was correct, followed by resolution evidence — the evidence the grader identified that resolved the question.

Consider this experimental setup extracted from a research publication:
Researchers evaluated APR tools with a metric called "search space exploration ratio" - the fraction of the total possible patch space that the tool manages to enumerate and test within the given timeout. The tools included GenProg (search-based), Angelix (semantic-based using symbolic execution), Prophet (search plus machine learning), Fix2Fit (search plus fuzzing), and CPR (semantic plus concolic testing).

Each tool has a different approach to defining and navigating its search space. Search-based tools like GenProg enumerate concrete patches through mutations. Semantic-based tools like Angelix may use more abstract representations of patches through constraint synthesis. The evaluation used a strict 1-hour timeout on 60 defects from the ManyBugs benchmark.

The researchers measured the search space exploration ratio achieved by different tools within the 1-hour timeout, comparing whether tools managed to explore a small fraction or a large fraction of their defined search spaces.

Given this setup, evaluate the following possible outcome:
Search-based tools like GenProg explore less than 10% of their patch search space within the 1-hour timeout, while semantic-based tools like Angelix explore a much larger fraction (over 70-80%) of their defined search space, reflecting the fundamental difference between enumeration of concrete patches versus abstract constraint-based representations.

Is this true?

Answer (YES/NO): YES